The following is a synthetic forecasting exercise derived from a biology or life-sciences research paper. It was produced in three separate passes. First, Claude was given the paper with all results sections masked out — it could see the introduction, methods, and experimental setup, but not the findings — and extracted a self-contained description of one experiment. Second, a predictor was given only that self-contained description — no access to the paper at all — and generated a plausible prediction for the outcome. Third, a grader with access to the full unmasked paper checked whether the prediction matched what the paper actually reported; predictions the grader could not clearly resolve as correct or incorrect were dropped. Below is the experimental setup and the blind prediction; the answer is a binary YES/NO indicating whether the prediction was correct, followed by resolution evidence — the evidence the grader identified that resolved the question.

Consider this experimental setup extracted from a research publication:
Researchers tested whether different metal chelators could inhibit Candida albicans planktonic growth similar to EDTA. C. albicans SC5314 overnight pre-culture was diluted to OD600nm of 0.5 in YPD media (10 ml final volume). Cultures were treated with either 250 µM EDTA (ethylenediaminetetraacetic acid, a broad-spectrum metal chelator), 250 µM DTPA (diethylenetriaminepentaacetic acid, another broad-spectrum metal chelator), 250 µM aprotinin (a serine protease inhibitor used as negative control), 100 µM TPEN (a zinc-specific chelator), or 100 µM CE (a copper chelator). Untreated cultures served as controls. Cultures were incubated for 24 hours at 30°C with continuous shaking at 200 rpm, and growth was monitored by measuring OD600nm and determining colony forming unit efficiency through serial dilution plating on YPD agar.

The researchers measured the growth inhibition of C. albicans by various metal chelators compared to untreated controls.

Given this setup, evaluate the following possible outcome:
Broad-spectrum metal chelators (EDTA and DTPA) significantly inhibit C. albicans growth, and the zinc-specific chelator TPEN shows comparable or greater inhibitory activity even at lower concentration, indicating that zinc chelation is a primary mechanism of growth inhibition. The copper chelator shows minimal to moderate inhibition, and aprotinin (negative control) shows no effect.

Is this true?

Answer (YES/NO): NO